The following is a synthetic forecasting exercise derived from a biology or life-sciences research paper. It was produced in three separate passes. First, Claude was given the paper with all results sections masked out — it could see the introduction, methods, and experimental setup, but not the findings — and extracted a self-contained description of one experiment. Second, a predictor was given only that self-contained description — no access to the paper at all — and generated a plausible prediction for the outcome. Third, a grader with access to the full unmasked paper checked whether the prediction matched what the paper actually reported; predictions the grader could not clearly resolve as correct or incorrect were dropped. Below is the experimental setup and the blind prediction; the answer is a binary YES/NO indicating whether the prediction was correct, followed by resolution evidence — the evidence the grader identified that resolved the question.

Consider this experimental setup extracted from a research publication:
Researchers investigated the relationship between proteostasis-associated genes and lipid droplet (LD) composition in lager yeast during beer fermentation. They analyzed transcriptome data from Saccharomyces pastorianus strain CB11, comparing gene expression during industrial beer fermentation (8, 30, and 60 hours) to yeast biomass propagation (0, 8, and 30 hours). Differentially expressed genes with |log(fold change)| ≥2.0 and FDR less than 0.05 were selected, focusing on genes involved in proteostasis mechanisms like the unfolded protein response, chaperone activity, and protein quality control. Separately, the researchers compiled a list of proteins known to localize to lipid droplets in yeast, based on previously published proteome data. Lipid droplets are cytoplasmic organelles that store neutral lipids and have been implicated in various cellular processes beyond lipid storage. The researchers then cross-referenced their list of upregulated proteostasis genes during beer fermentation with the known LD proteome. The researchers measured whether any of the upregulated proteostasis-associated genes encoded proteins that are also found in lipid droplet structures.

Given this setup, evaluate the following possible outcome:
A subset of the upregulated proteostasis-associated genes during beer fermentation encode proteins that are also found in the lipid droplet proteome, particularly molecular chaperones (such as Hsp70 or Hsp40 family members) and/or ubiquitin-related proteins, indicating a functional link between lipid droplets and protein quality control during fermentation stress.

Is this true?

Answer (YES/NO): YES